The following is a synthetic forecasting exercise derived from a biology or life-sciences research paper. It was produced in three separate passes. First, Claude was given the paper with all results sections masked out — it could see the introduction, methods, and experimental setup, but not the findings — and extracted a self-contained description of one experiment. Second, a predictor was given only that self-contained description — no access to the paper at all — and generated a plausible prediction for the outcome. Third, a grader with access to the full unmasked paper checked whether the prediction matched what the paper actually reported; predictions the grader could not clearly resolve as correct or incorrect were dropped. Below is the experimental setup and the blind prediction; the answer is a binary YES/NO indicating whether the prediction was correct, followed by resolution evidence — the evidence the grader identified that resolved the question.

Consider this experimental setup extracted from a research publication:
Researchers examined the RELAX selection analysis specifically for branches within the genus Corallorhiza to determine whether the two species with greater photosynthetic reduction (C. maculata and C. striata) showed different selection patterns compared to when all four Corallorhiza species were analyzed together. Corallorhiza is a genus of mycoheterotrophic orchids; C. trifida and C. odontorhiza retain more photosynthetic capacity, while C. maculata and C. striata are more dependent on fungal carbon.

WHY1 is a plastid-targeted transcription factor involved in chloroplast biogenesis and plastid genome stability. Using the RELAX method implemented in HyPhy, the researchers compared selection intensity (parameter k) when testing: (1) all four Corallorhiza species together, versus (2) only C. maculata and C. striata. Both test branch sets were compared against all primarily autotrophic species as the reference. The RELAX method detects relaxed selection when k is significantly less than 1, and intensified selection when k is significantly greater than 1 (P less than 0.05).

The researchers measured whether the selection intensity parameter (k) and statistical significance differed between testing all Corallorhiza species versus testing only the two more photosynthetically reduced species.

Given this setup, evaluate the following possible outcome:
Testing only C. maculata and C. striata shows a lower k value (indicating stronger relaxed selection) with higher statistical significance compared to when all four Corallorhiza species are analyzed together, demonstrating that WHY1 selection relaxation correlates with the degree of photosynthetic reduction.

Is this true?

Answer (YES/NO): NO